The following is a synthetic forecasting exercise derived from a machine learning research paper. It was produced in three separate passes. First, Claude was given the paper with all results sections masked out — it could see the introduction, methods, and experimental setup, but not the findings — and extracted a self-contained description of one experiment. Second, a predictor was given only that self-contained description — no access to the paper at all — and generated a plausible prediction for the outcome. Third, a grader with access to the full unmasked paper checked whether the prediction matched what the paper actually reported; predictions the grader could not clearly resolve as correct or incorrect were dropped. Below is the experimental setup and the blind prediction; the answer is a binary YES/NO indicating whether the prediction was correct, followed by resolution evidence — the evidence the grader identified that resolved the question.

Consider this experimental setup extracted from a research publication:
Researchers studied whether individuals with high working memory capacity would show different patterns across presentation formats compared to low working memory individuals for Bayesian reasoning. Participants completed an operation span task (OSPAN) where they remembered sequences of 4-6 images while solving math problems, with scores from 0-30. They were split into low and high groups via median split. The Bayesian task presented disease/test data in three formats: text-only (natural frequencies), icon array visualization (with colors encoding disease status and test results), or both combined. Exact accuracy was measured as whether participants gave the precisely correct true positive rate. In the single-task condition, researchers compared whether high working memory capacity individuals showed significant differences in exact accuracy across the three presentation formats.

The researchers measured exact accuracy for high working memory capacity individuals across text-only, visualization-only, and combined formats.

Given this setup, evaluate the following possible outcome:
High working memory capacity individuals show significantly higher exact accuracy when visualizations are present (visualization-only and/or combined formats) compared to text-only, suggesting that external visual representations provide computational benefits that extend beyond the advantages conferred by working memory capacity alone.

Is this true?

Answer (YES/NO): NO